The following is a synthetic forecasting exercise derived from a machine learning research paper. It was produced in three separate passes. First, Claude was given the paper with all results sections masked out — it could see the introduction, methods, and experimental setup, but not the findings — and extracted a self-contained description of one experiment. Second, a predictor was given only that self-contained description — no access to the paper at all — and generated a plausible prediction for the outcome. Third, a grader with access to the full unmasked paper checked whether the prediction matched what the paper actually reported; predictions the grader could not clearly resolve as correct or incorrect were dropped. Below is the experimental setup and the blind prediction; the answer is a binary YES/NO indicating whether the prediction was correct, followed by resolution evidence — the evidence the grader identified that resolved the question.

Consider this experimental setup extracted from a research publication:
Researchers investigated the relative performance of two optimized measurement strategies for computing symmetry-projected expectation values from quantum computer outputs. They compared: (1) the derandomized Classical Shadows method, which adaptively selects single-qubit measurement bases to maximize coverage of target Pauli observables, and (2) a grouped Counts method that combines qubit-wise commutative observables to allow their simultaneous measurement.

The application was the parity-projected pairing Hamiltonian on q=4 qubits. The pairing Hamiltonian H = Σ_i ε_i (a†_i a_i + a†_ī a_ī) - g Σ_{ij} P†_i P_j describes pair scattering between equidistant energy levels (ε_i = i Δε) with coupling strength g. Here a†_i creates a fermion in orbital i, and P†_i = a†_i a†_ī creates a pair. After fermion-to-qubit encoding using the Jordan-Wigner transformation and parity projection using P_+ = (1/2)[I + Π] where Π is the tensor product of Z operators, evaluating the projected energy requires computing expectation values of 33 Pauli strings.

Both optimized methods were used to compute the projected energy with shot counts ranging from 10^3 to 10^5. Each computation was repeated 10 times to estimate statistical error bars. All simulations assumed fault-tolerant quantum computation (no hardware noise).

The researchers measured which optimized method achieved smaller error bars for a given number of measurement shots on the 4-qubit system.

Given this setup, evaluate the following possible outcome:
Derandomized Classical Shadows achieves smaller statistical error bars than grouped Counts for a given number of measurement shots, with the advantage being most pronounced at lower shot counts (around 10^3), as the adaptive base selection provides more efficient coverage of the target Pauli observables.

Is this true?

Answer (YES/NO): NO